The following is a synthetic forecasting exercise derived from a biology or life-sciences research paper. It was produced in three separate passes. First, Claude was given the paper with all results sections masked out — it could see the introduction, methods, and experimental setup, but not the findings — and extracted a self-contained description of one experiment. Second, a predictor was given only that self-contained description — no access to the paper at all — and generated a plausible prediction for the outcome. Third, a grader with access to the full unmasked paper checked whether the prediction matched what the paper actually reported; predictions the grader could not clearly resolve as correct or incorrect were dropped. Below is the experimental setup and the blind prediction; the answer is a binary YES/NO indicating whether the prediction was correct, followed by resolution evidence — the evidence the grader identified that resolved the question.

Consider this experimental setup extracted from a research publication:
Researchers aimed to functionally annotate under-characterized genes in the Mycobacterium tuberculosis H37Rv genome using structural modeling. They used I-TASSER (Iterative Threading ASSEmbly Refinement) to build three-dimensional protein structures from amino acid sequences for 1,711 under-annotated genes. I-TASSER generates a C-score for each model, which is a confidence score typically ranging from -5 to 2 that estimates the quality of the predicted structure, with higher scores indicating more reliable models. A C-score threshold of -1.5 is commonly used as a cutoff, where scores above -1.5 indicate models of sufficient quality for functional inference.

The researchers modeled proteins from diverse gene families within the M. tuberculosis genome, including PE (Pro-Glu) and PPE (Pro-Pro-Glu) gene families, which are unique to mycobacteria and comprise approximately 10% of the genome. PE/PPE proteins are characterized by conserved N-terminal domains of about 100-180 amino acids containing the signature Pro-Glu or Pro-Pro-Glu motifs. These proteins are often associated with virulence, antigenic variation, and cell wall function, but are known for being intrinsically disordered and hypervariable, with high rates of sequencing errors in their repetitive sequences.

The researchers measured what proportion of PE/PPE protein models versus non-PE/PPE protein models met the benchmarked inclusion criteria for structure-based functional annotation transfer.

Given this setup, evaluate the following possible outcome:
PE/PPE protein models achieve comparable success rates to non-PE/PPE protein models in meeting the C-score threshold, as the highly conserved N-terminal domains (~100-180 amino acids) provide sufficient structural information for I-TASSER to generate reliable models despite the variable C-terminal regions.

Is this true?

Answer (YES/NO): NO